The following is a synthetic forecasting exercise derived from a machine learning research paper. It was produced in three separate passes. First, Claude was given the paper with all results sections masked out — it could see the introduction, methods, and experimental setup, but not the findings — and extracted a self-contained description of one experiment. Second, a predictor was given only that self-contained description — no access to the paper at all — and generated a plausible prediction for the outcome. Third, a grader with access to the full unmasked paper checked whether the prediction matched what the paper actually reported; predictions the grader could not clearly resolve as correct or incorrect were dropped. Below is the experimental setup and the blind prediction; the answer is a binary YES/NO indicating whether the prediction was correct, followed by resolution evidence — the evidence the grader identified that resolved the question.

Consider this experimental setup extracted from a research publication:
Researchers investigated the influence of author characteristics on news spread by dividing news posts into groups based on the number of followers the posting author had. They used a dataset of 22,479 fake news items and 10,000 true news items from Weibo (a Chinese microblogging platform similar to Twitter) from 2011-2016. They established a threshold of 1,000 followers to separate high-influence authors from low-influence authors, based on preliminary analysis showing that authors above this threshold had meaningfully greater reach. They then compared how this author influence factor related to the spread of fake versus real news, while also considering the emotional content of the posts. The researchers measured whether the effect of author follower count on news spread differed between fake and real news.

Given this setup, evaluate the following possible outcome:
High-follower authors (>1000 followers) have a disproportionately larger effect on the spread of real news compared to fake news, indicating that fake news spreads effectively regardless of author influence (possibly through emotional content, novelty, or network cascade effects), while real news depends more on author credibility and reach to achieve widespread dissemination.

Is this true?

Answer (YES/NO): YES